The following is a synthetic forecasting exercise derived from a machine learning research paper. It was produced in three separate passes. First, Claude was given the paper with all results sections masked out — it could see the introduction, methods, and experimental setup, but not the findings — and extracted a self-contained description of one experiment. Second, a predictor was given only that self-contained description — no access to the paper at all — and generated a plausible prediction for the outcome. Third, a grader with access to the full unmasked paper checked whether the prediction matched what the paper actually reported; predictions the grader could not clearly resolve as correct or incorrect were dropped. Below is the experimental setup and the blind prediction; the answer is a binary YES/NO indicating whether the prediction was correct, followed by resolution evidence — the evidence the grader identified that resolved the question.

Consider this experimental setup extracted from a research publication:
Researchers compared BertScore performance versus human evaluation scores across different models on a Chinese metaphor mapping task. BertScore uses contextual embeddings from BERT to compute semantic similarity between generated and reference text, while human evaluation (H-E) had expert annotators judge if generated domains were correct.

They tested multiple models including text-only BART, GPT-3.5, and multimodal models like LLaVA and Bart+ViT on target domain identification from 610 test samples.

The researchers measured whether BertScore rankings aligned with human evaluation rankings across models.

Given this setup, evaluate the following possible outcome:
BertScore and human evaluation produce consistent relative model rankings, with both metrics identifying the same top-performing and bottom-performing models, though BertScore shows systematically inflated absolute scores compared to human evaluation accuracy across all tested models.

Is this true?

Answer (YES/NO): NO